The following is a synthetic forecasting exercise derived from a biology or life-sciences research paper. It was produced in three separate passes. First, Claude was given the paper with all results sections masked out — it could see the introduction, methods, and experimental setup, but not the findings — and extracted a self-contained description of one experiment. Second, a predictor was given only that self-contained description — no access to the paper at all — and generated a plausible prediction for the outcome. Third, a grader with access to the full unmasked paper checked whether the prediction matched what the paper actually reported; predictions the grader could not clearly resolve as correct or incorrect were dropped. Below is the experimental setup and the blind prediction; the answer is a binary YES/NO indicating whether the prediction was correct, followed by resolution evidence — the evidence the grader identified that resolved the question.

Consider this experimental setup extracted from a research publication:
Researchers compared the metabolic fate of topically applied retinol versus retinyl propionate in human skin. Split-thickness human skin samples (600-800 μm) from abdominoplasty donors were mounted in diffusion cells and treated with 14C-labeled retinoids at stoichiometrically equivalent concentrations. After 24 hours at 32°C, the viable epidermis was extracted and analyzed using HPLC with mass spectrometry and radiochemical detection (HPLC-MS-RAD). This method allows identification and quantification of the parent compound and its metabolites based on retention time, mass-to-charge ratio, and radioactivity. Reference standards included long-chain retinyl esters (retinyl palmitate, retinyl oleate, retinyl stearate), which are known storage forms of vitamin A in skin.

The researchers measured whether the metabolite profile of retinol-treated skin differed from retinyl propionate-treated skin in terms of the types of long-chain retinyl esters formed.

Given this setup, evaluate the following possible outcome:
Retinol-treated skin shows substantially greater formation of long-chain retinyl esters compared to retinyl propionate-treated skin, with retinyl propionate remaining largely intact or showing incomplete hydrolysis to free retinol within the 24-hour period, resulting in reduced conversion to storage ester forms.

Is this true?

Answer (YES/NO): NO